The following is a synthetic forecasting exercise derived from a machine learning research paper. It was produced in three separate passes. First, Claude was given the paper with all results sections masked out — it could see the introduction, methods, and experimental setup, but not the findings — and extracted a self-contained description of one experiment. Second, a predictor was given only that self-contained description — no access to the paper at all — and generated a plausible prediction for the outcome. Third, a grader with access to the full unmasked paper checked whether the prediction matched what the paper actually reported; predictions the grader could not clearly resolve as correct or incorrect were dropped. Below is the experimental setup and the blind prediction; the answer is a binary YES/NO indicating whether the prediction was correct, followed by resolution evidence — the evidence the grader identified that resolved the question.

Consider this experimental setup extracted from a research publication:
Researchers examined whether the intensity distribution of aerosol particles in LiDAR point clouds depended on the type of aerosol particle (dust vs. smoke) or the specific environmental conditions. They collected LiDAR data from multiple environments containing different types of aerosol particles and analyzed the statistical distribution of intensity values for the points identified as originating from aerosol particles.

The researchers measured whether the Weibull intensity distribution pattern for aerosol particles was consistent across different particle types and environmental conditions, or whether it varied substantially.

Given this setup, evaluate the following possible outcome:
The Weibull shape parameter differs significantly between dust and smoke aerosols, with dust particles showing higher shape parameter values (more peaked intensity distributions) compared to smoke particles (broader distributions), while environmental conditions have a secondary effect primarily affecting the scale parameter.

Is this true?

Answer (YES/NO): NO